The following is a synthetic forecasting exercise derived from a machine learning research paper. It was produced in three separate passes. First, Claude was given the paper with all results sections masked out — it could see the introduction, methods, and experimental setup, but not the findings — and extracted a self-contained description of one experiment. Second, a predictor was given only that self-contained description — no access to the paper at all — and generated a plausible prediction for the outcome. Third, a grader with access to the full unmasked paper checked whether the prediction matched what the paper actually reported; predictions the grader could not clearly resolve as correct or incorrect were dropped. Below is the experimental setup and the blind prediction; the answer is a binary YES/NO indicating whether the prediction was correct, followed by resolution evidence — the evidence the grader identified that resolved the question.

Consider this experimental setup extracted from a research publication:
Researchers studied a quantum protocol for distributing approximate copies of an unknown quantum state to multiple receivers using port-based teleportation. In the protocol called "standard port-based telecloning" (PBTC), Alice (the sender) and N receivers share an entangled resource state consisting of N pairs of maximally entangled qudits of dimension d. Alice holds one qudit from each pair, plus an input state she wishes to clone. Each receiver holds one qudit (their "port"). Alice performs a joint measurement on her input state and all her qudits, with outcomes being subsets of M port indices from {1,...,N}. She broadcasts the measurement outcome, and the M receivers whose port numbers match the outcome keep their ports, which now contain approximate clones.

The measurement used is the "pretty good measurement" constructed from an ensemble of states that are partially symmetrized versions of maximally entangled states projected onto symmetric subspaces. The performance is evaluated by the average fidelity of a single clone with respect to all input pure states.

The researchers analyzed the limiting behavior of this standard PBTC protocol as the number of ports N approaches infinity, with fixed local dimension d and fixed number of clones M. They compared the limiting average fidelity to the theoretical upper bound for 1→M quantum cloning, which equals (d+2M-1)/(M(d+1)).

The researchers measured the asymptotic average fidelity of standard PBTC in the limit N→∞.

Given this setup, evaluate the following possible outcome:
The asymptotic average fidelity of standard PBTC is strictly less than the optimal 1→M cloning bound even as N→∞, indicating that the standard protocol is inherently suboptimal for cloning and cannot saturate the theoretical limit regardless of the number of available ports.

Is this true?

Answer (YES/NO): NO